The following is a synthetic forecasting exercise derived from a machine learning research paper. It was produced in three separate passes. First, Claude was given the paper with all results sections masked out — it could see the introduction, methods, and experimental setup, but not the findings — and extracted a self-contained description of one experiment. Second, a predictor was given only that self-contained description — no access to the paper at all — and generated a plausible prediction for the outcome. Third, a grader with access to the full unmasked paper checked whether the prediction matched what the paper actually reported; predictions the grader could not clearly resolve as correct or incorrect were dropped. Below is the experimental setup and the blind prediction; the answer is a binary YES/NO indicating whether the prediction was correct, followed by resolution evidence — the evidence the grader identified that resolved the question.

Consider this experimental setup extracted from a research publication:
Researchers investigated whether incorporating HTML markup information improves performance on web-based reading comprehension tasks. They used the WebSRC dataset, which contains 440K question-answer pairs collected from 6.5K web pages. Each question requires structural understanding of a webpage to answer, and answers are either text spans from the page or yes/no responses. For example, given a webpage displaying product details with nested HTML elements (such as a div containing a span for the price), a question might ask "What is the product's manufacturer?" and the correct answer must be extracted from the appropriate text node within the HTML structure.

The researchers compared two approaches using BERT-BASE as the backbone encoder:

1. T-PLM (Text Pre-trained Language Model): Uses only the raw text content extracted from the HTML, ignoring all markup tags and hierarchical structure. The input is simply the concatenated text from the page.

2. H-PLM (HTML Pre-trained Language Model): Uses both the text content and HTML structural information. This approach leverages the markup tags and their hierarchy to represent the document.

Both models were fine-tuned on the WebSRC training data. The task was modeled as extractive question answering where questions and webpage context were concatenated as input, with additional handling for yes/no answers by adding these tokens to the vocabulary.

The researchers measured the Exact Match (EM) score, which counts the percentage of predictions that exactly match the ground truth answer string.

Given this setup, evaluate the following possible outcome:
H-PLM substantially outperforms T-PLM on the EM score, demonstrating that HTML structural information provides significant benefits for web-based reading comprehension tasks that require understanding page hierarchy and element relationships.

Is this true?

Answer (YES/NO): YES